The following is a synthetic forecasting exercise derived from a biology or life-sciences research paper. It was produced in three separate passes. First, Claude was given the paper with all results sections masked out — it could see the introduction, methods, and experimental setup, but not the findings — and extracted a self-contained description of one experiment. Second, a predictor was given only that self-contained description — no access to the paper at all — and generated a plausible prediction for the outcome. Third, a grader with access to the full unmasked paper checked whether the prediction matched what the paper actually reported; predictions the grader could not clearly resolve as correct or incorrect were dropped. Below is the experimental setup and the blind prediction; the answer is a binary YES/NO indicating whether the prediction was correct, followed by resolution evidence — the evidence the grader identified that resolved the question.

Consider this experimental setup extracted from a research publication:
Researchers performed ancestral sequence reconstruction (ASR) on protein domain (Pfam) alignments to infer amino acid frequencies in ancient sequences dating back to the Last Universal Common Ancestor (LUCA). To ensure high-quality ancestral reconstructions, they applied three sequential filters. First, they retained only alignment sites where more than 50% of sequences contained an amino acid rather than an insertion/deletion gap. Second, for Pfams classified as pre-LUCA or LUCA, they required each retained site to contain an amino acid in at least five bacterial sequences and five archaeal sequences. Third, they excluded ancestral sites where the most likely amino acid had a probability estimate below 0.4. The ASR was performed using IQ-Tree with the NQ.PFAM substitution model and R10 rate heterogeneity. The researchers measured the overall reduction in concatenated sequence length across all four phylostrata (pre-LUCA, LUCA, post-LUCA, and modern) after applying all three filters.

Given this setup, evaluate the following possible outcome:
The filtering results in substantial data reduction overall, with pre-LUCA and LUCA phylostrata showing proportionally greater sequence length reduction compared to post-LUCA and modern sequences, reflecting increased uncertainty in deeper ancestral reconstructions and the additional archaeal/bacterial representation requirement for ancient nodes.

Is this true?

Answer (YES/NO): NO